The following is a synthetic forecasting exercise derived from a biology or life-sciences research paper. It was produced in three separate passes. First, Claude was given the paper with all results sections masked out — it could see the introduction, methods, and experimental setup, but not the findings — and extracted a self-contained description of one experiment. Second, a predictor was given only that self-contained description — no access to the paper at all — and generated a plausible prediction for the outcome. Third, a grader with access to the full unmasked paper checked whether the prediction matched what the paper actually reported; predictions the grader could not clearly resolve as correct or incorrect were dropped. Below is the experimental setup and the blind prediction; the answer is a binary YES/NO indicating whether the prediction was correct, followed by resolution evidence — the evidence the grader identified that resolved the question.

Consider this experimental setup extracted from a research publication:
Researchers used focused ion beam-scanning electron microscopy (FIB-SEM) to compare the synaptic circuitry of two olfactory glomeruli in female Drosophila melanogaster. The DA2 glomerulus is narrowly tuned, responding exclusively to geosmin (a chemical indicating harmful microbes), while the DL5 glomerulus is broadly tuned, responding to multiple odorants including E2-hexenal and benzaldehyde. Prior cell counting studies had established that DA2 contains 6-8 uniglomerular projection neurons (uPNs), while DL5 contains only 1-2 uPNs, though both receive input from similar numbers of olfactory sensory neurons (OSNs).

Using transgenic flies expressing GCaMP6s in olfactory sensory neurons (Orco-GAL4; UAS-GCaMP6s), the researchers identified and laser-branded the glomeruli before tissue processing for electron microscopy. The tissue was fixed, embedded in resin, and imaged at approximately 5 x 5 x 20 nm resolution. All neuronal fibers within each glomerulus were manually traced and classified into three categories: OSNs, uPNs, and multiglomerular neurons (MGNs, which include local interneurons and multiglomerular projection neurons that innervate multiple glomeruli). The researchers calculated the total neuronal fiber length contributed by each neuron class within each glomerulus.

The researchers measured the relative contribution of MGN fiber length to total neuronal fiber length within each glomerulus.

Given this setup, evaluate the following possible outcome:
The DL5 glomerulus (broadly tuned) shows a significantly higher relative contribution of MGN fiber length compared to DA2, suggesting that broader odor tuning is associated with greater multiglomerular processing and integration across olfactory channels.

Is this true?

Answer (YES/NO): NO